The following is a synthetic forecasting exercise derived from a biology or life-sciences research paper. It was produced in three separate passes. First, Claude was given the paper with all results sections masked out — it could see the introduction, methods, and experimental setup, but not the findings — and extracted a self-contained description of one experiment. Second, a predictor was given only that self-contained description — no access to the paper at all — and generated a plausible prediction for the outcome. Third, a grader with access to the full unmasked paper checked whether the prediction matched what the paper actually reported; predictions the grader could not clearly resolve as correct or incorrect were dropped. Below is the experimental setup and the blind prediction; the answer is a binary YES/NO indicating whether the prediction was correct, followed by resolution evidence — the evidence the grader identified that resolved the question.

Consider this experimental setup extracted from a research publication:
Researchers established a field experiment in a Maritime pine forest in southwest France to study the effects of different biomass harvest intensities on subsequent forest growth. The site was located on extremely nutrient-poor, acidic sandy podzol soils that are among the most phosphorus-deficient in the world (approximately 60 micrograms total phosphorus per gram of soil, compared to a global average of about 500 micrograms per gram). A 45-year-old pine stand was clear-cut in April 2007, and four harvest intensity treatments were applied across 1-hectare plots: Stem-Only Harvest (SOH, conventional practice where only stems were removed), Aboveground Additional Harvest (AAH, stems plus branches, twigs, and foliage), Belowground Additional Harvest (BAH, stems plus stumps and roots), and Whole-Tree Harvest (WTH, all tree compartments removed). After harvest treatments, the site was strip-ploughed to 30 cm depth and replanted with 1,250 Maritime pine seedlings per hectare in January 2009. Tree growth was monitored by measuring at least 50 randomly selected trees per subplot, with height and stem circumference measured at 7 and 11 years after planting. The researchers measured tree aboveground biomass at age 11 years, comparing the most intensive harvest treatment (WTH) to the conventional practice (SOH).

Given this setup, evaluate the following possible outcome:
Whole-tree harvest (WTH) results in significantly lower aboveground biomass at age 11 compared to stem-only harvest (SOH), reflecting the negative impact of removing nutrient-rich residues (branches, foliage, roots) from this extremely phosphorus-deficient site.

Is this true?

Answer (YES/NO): NO